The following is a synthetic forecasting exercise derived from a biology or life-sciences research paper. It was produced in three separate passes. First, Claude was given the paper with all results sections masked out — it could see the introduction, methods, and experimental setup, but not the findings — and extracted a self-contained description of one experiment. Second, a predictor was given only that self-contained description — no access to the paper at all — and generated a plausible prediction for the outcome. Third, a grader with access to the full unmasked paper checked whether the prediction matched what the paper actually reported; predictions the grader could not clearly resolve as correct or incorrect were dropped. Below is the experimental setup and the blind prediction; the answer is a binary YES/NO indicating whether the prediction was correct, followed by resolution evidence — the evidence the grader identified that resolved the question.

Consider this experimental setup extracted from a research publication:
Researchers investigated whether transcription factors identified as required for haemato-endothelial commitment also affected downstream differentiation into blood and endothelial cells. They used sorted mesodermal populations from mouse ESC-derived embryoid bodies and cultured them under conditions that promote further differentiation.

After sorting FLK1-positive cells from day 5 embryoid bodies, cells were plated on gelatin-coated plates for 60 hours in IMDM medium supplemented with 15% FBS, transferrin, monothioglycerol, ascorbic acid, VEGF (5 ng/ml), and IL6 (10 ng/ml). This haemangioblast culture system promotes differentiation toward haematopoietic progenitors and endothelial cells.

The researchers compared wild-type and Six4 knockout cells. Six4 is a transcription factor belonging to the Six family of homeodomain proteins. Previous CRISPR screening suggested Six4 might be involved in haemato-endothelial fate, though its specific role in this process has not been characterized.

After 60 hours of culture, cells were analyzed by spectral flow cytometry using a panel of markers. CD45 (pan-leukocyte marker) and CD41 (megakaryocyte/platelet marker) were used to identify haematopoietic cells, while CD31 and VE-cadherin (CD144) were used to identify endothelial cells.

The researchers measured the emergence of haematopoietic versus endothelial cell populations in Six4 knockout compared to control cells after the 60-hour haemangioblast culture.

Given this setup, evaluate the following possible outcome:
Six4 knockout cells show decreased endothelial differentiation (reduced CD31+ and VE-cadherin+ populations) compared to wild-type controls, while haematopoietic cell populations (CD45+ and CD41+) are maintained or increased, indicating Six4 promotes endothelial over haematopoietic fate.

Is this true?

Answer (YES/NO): YES